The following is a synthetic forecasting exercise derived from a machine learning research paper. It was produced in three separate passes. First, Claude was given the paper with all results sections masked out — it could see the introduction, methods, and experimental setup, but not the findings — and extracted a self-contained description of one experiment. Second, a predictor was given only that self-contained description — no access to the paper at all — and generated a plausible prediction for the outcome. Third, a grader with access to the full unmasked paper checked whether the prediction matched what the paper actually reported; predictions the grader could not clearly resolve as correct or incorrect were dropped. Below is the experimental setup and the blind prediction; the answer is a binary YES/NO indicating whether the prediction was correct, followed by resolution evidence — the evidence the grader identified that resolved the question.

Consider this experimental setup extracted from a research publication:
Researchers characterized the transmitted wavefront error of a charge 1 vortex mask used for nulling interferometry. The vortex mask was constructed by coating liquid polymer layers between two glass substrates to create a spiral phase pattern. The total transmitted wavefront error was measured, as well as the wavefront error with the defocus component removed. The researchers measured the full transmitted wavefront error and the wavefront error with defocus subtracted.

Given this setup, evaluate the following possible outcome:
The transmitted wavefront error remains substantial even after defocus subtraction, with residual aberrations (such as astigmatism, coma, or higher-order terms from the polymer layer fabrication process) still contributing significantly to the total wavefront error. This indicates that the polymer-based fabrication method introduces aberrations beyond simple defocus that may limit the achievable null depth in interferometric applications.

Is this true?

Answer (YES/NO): NO